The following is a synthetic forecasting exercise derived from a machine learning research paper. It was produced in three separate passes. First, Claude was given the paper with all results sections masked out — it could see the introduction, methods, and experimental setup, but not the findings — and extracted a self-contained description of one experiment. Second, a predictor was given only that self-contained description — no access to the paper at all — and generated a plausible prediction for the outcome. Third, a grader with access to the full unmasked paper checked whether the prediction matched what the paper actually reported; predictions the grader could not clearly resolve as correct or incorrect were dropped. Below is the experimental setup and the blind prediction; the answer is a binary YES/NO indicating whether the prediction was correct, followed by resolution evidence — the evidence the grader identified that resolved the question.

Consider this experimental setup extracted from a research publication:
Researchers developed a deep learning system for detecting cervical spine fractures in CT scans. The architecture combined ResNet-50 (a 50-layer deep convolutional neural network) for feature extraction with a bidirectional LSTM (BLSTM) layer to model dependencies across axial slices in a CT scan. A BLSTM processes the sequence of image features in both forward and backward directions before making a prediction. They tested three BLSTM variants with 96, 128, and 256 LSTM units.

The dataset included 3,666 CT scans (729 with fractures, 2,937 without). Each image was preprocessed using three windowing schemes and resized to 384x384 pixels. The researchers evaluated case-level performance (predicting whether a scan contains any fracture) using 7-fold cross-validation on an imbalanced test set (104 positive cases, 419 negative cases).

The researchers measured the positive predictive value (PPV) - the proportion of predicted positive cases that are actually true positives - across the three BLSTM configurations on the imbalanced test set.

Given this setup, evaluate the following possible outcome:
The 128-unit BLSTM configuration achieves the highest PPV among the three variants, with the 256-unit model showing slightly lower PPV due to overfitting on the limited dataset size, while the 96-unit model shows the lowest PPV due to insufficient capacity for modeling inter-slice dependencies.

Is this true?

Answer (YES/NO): NO